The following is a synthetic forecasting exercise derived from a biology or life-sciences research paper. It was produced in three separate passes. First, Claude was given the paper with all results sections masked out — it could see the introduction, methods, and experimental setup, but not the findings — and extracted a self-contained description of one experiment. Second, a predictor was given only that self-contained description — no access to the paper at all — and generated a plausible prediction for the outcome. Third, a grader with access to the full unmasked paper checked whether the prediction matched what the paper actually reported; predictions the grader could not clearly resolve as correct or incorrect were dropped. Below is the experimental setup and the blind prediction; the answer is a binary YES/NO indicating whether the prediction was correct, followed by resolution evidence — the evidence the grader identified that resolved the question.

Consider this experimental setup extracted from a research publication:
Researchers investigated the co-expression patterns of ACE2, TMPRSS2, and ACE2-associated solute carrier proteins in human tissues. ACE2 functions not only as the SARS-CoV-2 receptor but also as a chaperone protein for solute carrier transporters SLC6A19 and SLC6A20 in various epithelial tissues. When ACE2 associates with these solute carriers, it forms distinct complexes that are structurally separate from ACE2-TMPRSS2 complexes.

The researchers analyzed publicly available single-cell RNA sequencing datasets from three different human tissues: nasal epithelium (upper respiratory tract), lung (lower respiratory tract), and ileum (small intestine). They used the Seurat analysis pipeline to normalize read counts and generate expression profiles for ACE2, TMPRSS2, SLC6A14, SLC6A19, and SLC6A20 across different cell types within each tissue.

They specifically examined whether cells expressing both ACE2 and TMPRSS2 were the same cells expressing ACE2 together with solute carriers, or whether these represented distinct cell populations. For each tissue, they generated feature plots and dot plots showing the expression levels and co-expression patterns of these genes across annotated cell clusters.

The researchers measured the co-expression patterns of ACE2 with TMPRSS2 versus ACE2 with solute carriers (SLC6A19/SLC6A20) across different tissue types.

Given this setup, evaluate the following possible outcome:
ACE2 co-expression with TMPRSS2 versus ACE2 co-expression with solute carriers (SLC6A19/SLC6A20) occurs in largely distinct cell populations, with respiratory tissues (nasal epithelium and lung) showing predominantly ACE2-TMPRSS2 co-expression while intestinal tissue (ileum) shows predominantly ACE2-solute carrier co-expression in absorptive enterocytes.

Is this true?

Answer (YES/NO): NO